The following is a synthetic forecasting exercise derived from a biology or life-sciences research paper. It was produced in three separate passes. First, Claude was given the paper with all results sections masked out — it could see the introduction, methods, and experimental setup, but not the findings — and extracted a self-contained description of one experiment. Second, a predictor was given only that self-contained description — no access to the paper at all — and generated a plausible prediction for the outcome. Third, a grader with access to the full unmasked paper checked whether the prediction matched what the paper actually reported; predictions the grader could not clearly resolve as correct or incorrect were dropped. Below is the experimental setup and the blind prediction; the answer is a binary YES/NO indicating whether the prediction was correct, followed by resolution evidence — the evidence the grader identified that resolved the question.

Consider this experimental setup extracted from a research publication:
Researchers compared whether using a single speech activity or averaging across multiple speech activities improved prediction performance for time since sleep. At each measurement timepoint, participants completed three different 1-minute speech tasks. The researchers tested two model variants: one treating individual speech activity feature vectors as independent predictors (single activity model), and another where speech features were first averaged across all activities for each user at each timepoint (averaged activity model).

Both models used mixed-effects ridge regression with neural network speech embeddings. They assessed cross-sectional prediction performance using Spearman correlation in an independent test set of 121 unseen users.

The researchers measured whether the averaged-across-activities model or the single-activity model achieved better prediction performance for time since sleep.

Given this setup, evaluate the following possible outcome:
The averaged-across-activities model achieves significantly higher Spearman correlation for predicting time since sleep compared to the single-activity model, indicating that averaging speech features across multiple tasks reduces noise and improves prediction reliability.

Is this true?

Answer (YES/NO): NO